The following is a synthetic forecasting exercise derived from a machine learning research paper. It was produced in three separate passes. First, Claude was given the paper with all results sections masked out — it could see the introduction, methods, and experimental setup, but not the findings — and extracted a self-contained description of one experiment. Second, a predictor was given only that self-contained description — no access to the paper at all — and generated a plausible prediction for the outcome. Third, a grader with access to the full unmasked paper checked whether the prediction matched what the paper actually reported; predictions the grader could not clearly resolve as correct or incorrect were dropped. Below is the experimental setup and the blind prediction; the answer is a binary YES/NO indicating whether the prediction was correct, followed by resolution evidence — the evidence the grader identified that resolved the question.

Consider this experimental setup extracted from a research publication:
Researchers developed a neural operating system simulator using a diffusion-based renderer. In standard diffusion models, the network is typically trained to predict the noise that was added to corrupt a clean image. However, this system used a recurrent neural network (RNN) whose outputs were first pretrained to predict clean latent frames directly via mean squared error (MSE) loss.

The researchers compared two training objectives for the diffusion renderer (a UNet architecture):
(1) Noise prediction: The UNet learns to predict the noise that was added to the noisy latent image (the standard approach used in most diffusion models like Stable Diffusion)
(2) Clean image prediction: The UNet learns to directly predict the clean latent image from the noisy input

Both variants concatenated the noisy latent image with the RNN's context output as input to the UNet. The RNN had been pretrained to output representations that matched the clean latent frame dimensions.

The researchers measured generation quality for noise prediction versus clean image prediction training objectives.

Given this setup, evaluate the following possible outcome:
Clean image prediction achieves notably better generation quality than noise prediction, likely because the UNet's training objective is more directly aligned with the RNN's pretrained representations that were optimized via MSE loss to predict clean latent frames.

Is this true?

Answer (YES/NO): YES